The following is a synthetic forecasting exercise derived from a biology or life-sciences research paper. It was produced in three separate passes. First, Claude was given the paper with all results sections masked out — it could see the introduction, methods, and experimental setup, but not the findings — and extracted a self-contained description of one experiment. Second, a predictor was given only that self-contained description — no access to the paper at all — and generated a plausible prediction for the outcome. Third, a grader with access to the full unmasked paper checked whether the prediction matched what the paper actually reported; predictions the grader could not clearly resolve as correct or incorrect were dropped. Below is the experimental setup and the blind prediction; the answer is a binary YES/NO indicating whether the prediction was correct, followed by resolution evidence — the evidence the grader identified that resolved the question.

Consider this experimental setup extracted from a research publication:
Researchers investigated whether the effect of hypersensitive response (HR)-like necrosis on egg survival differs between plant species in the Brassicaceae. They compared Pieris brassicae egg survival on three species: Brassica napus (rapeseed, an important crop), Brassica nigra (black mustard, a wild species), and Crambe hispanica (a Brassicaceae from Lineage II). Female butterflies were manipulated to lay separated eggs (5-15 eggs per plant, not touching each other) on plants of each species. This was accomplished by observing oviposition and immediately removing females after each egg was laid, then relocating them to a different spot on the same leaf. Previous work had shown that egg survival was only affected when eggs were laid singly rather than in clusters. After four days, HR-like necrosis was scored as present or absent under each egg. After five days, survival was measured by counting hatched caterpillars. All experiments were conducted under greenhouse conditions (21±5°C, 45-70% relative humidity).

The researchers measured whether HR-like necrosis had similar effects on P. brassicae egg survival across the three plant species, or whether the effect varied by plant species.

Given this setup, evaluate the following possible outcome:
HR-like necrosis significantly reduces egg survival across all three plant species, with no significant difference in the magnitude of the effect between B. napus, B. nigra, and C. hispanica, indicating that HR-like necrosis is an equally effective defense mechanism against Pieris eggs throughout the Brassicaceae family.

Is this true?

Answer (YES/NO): YES